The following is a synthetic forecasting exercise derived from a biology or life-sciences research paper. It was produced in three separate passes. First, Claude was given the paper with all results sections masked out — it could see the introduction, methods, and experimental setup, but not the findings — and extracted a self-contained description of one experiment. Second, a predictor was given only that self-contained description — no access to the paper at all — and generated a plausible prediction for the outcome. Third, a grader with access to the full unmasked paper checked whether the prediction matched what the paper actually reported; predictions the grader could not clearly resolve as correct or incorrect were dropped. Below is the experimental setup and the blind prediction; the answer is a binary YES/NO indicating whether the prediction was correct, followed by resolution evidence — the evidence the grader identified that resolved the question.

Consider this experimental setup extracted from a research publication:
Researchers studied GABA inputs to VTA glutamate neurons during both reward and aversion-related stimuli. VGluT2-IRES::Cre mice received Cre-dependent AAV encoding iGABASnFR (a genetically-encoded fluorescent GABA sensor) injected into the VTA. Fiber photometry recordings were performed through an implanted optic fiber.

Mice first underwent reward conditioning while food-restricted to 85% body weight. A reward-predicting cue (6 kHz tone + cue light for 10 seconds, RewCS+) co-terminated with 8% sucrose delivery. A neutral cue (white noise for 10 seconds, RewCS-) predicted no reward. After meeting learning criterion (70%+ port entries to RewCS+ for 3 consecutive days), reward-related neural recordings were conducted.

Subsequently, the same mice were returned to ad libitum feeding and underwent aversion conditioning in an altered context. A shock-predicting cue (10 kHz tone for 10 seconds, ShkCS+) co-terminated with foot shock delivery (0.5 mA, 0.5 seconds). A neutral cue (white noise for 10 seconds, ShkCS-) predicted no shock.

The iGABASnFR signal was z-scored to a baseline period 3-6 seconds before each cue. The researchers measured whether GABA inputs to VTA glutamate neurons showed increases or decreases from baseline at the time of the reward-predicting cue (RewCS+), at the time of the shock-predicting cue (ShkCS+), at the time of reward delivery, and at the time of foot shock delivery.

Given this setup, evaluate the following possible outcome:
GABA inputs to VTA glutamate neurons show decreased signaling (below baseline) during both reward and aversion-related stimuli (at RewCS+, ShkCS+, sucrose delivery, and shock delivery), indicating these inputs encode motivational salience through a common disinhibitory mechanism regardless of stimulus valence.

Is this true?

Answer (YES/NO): YES